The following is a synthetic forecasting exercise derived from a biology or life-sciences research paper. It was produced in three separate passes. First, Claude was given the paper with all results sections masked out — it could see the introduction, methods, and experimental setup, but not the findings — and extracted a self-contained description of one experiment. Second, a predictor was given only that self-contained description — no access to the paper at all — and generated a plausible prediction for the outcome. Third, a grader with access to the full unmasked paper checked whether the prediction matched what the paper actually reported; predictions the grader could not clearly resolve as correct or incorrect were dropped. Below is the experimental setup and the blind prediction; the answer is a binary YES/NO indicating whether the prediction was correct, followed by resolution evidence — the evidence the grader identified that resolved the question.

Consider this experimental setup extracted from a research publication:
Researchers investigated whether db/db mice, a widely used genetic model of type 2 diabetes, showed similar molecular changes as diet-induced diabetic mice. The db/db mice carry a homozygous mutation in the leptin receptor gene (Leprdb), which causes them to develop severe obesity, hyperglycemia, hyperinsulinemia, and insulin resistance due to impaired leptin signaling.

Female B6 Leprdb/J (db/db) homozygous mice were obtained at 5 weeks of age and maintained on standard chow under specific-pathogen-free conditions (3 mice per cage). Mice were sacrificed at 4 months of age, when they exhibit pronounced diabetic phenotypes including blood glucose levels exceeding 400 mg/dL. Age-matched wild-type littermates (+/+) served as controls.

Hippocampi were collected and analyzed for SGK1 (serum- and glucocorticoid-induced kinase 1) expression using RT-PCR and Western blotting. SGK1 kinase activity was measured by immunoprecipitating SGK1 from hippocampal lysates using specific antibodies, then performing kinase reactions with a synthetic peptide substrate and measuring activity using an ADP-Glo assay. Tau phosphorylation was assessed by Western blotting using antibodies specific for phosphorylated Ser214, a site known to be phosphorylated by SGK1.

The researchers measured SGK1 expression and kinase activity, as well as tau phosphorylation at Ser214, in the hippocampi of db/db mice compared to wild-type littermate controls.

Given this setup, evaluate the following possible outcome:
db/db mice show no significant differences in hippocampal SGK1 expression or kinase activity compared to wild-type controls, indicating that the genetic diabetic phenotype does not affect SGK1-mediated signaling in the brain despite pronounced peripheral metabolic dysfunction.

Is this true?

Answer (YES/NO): NO